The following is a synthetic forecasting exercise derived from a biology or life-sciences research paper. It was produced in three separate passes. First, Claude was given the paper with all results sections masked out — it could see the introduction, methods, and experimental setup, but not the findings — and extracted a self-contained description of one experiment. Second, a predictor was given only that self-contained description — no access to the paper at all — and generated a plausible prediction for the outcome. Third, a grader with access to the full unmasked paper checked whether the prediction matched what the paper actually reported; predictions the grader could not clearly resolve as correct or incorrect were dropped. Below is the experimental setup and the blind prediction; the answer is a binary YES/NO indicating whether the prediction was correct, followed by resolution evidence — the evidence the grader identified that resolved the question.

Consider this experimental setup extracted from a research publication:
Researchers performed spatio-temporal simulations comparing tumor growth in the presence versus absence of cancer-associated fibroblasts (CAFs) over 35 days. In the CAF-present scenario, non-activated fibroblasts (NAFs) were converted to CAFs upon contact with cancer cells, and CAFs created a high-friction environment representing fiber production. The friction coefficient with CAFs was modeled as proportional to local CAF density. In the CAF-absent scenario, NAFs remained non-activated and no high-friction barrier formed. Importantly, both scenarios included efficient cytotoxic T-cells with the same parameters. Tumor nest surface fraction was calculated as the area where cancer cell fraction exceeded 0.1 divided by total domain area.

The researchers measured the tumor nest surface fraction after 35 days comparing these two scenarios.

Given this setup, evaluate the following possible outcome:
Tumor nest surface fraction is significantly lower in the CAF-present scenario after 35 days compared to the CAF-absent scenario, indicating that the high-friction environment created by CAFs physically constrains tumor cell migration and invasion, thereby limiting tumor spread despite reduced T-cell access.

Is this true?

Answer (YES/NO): NO